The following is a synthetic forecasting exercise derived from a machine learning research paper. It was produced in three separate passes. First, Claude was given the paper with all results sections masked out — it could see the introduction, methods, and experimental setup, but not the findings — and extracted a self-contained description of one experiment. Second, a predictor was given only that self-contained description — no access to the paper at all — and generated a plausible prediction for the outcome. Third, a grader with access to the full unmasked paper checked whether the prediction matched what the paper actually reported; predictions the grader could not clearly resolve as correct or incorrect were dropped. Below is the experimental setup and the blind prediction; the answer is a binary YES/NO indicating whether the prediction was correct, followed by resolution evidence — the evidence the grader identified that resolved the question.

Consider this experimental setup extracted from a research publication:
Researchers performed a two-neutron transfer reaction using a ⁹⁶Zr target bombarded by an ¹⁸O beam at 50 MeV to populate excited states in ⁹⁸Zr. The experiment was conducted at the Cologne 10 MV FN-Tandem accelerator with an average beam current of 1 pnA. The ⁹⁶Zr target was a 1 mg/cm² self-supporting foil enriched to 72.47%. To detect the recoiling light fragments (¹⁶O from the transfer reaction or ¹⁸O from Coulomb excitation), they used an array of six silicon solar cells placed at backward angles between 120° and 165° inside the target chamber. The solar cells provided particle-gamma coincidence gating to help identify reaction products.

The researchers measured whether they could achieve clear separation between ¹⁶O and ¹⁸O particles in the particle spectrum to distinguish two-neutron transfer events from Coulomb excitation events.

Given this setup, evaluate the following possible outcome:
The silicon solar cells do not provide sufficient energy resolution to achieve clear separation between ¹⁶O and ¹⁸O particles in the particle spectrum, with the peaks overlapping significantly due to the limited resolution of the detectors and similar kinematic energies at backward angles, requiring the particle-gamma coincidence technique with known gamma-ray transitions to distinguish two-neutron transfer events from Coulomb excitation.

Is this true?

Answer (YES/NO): YES